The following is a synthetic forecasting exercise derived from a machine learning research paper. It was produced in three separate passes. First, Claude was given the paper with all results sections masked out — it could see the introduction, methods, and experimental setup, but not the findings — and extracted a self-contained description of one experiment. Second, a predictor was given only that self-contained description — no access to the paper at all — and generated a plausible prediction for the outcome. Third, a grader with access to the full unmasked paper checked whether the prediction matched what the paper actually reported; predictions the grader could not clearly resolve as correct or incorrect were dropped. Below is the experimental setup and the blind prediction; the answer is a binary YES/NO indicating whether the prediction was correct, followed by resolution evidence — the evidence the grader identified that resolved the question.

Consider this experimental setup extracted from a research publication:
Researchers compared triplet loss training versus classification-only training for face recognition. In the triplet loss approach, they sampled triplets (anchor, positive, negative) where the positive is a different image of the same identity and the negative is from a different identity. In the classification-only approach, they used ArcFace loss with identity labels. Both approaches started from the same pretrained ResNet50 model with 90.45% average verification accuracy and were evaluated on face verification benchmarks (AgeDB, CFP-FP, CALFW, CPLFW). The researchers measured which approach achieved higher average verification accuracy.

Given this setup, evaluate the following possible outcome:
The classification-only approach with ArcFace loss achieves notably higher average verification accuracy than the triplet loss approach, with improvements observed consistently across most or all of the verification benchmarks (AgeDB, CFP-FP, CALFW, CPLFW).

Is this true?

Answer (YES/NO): NO